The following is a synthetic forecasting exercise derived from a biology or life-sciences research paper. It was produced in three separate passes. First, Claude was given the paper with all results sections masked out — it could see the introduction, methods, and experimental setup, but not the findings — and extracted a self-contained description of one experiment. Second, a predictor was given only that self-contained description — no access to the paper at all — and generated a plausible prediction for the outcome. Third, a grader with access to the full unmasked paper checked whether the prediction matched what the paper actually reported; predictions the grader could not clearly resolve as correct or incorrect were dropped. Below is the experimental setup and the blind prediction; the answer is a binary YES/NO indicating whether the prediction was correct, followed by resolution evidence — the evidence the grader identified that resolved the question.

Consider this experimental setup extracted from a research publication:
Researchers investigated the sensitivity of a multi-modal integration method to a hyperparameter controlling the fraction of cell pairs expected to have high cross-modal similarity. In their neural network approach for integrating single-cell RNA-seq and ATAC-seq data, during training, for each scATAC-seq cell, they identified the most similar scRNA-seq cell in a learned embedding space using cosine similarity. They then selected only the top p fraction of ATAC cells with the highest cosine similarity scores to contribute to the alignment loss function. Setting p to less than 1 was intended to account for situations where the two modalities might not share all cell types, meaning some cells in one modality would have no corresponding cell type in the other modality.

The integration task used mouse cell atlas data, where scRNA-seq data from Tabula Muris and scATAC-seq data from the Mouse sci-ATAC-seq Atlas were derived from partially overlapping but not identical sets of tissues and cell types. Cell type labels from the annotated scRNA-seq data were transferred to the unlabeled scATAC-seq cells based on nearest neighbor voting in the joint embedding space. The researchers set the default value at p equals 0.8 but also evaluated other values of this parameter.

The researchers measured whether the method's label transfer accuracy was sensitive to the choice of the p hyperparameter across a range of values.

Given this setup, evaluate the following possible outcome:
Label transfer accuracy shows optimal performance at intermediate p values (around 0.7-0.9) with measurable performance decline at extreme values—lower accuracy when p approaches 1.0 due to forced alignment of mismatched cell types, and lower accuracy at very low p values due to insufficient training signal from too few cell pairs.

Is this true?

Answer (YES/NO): NO